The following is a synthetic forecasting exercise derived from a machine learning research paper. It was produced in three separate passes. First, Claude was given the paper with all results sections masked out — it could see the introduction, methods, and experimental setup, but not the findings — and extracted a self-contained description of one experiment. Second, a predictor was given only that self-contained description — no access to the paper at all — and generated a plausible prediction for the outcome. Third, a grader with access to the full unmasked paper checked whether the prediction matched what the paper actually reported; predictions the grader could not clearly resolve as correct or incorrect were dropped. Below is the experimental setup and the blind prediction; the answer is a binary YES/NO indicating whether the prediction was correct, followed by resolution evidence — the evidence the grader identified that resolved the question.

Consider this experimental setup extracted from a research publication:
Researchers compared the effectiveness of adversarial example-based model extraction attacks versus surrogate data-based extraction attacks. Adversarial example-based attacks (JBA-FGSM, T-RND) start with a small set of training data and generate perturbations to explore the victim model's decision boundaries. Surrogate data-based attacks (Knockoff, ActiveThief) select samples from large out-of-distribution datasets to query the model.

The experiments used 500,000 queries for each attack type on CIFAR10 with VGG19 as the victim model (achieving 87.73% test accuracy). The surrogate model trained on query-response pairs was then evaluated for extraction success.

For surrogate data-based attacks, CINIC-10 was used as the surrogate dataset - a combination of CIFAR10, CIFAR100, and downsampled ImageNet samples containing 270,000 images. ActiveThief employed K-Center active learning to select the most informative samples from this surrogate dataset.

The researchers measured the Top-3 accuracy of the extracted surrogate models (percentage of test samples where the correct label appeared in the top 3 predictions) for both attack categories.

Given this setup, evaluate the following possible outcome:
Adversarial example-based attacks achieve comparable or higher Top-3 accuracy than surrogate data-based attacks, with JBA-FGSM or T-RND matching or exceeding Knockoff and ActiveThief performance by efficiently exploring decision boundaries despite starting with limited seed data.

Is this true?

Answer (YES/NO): NO